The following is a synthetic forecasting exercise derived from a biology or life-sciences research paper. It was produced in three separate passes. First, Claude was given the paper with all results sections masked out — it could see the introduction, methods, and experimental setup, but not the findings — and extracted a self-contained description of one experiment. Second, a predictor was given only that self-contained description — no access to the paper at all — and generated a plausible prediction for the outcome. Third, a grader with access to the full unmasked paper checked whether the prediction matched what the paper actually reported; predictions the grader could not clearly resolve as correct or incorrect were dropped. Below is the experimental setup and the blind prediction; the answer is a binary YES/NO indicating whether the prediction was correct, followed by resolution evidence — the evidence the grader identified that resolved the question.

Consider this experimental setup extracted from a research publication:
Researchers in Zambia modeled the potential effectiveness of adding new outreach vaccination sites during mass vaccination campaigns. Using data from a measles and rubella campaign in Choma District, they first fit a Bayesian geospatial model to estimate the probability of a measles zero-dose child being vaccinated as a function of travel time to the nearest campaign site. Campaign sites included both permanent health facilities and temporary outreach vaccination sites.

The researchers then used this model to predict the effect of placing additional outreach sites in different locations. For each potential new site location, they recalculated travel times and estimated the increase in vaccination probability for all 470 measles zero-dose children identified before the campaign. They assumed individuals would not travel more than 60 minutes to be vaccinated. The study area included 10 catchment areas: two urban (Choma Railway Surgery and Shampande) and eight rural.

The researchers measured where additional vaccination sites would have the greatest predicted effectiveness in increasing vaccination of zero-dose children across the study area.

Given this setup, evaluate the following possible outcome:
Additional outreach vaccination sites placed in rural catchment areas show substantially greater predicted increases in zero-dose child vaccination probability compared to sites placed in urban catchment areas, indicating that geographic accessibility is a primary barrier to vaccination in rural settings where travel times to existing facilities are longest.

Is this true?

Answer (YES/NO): NO